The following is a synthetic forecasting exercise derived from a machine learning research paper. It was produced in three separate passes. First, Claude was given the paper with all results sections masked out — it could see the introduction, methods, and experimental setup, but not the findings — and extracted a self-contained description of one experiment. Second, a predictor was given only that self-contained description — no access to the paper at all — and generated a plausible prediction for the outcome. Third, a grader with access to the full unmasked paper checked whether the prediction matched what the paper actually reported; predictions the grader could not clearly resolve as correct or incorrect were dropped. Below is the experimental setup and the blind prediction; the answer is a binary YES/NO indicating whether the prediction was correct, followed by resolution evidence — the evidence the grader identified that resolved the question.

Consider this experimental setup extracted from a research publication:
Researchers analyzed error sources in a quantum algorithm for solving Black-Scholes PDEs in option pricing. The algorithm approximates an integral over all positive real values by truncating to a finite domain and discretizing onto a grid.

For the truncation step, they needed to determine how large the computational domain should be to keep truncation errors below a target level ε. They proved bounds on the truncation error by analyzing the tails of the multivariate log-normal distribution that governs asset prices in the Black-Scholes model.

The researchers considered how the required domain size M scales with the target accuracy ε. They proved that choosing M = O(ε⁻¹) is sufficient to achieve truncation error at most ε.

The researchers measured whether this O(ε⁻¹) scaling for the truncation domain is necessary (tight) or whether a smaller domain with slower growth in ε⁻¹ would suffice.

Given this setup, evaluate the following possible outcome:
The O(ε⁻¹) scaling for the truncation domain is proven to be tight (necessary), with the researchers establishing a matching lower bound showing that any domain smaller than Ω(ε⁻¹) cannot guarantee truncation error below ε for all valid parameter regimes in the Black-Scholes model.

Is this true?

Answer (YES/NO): NO